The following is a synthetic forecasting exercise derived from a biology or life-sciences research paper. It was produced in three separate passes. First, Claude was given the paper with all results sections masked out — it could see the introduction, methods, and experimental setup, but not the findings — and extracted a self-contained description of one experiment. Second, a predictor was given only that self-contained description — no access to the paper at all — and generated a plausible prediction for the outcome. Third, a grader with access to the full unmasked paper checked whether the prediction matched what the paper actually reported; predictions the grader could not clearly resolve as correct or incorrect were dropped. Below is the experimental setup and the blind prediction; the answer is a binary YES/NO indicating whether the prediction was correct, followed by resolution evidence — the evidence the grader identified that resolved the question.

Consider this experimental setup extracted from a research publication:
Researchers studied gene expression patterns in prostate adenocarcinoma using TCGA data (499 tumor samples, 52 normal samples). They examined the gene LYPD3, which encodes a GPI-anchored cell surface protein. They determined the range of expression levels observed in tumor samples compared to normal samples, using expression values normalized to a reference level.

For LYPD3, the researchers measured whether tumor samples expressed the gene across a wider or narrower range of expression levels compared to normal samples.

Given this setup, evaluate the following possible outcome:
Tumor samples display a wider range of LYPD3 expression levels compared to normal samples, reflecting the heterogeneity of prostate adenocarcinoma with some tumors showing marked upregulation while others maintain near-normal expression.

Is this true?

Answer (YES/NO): NO